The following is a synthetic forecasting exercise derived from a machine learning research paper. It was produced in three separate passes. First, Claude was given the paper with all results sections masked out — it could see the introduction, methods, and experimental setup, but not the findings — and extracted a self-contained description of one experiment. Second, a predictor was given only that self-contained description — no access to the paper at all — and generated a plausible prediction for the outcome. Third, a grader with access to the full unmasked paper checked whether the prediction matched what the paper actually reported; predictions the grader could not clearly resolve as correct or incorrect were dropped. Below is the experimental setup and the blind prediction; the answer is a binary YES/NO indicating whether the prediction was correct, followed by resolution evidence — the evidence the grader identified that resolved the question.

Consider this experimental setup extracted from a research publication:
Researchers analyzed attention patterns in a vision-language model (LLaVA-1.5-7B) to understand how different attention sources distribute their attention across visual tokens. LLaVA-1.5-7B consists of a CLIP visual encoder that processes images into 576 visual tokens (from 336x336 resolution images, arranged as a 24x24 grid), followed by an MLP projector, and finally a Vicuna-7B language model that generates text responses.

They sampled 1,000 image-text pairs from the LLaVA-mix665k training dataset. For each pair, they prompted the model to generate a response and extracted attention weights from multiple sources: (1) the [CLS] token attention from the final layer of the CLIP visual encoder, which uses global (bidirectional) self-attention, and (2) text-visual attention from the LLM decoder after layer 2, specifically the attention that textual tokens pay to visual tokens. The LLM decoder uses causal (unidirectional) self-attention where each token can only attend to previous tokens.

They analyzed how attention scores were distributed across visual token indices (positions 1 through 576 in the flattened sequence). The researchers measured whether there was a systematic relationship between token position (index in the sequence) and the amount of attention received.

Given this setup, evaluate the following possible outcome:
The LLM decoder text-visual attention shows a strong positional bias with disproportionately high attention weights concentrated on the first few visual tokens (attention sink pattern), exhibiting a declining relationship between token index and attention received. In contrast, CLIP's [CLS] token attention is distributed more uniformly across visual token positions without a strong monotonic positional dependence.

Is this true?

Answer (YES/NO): NO